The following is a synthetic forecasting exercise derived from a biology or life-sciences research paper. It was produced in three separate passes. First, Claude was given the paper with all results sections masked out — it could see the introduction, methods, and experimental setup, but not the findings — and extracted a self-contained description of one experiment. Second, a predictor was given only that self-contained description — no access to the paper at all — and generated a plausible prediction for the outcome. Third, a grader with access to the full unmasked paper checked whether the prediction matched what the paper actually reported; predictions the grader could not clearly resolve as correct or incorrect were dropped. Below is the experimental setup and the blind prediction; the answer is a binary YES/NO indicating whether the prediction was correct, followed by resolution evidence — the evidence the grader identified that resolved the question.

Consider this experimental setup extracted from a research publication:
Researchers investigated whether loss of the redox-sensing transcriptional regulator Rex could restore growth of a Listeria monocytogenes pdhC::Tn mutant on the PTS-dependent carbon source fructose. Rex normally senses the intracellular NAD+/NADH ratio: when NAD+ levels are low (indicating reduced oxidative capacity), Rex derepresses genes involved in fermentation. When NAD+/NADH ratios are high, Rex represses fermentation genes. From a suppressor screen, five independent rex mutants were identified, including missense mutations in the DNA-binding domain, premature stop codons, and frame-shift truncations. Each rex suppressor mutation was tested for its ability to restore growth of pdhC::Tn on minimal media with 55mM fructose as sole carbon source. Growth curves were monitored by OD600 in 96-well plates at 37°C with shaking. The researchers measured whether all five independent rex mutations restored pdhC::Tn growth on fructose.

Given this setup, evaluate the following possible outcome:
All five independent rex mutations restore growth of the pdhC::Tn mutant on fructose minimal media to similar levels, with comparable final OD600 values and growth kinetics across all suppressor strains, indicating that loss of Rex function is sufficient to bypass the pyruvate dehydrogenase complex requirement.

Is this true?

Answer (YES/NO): YES